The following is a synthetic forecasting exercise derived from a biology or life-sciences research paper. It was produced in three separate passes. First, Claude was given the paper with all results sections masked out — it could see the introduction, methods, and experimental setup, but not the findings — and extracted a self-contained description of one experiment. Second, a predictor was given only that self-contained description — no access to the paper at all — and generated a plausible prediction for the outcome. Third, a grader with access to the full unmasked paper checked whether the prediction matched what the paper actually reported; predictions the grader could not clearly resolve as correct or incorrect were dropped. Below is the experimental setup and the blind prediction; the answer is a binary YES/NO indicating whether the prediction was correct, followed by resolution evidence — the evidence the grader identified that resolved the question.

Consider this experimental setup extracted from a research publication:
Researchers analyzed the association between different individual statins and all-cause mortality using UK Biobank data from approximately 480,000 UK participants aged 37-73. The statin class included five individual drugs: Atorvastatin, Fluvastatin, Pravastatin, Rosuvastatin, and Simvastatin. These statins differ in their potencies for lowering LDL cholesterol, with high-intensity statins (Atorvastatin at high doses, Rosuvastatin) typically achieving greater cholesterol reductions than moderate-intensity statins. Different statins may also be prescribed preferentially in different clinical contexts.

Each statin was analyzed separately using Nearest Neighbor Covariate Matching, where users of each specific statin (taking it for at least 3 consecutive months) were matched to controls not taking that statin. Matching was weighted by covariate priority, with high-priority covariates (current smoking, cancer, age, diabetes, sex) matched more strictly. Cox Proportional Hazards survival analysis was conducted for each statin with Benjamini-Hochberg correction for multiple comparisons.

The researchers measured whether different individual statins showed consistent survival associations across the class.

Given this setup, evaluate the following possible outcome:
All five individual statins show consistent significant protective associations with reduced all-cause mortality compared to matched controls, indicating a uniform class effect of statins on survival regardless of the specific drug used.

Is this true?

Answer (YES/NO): NO